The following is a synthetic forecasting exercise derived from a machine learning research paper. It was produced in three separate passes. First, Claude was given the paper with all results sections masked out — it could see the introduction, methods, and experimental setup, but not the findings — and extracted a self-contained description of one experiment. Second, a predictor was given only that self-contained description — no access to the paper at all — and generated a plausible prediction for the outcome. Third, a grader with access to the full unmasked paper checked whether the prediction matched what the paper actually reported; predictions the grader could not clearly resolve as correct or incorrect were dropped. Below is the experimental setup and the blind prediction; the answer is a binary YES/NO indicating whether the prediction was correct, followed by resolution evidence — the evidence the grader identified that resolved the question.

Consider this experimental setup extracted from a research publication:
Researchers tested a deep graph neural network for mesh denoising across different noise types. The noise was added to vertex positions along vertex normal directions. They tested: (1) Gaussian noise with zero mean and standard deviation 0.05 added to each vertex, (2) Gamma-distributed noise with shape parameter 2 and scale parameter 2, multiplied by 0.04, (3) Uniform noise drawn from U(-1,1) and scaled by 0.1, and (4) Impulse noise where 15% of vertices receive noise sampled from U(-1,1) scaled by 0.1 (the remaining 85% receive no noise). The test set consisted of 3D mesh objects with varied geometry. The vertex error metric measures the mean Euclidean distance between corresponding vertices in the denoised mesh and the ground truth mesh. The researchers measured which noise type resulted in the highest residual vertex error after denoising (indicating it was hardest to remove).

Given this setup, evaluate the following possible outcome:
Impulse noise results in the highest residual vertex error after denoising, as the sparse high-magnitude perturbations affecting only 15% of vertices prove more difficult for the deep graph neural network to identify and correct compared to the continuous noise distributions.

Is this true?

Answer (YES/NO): NO